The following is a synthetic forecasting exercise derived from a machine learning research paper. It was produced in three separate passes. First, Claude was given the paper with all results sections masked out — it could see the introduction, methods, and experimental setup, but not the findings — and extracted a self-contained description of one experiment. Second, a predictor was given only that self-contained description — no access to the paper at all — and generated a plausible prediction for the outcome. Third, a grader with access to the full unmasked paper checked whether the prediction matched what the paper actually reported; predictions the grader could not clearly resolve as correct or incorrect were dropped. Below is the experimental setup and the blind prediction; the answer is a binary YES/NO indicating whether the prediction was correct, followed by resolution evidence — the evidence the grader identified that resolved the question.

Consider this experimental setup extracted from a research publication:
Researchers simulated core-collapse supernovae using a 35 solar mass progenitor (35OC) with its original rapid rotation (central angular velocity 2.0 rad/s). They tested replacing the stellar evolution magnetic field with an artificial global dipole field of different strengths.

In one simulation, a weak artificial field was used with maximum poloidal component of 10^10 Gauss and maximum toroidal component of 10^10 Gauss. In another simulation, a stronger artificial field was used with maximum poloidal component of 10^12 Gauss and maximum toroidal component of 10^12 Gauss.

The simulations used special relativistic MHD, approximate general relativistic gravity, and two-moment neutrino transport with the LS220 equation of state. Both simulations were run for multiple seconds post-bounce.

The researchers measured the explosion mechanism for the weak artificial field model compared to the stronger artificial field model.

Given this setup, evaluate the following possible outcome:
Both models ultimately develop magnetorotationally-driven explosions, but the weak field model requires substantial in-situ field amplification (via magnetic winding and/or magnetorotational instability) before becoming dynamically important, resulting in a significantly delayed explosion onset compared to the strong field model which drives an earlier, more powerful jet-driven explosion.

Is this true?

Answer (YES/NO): NO